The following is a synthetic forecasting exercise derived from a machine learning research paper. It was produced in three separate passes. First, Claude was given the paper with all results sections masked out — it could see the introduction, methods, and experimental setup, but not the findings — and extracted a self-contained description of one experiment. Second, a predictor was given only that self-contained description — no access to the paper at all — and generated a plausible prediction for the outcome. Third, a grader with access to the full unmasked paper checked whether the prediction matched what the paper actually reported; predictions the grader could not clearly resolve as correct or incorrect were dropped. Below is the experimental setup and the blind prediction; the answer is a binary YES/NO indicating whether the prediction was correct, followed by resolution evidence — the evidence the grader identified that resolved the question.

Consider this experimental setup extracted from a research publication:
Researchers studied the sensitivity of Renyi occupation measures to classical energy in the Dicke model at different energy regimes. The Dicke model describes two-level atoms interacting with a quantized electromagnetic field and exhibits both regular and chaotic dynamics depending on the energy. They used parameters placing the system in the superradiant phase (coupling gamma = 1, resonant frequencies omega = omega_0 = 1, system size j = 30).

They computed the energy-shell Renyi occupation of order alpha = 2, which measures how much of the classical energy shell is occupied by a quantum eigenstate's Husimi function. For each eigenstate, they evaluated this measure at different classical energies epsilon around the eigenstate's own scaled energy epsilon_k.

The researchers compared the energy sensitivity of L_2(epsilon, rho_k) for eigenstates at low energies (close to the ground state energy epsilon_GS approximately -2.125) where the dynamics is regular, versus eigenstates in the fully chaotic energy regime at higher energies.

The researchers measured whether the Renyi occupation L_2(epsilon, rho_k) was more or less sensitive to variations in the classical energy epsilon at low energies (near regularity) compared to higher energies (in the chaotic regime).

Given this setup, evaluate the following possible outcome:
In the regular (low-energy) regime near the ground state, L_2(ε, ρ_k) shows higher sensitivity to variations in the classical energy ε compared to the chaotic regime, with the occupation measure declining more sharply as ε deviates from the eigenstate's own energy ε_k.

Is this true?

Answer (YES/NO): YES